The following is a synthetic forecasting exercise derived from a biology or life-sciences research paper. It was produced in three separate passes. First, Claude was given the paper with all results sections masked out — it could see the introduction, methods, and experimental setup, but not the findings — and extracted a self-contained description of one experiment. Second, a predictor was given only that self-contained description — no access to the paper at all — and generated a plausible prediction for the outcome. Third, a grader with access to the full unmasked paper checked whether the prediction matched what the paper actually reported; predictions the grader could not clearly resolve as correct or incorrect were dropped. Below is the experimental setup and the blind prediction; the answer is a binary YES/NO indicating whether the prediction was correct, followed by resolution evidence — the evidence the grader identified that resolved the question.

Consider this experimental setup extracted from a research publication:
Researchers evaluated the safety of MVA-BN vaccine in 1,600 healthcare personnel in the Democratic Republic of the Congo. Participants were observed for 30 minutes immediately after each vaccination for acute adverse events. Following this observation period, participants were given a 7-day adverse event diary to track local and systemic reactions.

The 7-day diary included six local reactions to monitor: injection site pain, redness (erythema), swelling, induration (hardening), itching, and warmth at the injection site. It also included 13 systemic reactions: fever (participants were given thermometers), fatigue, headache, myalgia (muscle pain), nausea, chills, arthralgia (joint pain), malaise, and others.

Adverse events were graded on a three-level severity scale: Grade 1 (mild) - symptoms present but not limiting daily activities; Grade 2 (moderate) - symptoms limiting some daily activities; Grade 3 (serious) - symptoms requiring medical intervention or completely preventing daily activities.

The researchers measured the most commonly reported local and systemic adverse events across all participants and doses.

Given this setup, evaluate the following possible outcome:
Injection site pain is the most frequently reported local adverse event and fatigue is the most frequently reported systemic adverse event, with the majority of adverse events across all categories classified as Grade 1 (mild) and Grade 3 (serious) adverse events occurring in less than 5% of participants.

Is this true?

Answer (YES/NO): NO